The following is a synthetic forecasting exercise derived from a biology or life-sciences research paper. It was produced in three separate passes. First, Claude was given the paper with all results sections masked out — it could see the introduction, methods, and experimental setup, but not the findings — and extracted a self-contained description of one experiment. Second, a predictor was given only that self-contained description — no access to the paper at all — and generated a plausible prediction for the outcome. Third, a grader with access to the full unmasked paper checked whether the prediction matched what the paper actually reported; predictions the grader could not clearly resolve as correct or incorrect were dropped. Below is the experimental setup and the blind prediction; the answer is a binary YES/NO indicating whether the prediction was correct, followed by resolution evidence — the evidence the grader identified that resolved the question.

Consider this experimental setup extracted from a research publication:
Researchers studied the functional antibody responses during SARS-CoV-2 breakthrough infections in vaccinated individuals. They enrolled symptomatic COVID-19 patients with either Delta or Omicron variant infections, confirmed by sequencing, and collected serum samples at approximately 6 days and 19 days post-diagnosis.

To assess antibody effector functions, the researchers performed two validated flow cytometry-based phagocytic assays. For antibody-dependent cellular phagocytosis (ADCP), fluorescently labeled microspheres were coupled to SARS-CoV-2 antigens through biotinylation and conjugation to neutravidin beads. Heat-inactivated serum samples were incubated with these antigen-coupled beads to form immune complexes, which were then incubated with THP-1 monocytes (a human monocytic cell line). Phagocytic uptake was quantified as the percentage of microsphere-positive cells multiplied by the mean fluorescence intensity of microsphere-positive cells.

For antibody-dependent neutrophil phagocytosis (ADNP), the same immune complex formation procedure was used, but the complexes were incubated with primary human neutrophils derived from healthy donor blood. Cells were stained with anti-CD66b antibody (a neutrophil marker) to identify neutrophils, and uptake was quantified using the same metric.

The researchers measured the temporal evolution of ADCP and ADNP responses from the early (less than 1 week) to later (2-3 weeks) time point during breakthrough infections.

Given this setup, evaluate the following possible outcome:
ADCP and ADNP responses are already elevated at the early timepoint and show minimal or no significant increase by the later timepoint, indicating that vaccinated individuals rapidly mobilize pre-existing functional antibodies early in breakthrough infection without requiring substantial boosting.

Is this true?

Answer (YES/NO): NO